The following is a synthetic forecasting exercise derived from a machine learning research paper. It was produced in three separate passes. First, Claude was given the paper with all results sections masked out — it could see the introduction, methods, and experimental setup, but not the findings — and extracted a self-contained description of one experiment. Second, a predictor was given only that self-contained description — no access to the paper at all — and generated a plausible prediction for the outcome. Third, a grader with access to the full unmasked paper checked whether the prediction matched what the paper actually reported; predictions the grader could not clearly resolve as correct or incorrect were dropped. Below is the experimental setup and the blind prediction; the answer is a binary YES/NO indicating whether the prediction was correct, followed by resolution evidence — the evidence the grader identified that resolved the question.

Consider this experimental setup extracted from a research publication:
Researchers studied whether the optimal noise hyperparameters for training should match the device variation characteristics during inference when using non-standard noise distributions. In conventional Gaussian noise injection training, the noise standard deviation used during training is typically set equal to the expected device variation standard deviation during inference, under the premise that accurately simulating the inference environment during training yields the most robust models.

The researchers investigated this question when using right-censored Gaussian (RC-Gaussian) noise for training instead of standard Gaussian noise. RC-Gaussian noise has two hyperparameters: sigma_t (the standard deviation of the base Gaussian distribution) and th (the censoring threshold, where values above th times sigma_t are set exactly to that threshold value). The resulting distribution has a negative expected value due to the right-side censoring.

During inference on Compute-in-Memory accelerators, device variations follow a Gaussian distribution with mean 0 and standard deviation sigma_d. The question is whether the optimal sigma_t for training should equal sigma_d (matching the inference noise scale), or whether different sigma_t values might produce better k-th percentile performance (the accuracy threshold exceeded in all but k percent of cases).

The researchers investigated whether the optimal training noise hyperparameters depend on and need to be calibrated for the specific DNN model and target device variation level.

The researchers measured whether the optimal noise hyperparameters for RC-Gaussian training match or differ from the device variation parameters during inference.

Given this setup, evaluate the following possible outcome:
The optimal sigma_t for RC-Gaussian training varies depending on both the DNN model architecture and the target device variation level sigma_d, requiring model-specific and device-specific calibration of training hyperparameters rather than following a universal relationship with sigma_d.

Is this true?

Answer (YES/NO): YES